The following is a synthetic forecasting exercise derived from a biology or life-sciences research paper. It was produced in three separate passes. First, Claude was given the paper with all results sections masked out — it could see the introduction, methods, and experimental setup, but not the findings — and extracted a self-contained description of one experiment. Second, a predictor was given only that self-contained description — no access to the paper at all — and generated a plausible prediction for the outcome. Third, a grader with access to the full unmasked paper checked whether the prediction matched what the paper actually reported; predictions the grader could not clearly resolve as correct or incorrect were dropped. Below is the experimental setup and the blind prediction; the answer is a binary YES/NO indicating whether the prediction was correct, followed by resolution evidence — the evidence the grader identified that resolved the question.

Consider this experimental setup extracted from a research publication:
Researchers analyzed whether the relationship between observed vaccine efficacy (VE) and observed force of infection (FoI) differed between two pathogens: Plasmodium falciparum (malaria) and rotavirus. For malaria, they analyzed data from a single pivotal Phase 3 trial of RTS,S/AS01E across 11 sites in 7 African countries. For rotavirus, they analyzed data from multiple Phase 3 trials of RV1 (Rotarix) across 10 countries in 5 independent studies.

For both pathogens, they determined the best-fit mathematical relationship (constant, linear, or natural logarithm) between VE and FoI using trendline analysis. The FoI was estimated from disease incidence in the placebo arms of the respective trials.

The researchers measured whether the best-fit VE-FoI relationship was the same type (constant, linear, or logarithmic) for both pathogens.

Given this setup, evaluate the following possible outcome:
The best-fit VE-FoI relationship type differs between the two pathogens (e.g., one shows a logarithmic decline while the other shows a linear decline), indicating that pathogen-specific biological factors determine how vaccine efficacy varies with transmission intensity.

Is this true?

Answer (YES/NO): YES